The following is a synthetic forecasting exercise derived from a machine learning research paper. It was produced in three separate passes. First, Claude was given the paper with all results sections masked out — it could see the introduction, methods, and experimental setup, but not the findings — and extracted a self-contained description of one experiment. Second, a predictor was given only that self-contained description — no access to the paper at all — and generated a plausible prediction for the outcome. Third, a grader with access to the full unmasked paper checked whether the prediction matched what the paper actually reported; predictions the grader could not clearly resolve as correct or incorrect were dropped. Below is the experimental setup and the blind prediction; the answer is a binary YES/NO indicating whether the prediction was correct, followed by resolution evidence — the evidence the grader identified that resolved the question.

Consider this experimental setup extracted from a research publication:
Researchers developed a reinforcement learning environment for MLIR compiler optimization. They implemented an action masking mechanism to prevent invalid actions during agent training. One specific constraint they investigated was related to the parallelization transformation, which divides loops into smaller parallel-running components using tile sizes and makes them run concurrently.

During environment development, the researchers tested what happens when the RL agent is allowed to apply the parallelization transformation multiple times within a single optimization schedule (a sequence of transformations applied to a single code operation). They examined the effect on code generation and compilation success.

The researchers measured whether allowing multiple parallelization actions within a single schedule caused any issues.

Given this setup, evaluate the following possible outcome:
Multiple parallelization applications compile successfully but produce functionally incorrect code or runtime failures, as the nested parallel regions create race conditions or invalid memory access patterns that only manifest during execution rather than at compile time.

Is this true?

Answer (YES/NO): NO